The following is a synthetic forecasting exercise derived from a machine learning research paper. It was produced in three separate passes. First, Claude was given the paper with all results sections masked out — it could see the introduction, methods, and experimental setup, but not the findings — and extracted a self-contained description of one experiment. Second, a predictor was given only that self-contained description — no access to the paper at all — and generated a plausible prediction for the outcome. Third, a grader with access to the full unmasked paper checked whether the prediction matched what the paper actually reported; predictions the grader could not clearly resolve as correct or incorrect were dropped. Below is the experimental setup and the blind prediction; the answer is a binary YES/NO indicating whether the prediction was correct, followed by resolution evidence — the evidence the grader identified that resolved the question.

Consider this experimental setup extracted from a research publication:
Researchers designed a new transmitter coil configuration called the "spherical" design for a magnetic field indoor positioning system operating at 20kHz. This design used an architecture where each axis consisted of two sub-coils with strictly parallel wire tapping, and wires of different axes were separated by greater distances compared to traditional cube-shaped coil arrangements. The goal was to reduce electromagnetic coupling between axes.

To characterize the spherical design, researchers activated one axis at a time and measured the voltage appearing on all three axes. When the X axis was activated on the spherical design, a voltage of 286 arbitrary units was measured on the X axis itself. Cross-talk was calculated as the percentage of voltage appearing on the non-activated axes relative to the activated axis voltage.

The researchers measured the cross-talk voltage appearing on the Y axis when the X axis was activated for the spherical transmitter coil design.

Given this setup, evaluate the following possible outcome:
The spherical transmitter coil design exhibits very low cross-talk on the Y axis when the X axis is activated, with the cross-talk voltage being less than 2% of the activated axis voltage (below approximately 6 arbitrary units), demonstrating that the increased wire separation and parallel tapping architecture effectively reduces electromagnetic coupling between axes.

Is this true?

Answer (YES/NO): NO